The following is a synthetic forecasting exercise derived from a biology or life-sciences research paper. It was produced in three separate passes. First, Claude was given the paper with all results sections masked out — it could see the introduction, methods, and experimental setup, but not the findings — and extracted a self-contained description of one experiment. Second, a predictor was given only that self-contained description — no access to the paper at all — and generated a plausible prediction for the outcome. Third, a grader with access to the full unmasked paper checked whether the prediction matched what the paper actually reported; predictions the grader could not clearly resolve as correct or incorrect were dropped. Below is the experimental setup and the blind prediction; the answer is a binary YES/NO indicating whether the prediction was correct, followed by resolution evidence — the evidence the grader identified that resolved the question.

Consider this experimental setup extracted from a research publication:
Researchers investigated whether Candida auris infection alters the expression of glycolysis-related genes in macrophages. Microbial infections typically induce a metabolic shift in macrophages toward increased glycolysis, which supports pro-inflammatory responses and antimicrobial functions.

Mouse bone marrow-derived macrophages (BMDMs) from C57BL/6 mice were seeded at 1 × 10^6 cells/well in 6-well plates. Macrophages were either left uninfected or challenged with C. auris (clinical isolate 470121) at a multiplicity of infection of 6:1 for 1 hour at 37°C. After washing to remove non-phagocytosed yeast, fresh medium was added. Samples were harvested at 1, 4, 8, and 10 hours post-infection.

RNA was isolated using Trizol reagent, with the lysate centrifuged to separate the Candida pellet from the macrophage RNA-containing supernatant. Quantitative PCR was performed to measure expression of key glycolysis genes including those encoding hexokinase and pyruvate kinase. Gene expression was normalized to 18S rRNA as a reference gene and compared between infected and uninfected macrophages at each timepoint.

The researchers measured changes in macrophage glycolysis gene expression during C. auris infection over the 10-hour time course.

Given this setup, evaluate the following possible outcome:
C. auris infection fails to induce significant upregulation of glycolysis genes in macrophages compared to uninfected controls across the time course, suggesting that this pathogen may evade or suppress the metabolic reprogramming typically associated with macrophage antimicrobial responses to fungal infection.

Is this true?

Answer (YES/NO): NO